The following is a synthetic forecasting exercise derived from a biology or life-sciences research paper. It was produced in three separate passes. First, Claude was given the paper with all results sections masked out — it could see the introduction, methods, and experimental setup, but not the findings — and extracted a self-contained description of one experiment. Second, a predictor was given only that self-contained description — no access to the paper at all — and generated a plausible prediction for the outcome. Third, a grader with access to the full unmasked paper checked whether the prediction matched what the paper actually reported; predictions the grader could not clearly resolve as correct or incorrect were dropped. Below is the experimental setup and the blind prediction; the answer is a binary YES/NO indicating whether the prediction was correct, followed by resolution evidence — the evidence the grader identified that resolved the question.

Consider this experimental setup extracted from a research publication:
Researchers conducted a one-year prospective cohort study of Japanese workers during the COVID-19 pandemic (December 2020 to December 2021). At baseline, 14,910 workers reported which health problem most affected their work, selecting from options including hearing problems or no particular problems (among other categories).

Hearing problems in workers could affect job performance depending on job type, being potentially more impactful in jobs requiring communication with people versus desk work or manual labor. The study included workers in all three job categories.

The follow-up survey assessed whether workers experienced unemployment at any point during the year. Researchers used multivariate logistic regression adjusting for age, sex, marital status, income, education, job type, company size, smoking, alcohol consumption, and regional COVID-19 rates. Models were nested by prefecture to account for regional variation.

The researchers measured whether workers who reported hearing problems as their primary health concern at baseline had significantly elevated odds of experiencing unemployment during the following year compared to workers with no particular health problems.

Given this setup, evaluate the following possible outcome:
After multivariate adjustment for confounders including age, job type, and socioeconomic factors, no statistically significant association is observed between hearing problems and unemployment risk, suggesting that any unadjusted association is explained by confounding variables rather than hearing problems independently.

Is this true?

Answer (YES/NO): NO